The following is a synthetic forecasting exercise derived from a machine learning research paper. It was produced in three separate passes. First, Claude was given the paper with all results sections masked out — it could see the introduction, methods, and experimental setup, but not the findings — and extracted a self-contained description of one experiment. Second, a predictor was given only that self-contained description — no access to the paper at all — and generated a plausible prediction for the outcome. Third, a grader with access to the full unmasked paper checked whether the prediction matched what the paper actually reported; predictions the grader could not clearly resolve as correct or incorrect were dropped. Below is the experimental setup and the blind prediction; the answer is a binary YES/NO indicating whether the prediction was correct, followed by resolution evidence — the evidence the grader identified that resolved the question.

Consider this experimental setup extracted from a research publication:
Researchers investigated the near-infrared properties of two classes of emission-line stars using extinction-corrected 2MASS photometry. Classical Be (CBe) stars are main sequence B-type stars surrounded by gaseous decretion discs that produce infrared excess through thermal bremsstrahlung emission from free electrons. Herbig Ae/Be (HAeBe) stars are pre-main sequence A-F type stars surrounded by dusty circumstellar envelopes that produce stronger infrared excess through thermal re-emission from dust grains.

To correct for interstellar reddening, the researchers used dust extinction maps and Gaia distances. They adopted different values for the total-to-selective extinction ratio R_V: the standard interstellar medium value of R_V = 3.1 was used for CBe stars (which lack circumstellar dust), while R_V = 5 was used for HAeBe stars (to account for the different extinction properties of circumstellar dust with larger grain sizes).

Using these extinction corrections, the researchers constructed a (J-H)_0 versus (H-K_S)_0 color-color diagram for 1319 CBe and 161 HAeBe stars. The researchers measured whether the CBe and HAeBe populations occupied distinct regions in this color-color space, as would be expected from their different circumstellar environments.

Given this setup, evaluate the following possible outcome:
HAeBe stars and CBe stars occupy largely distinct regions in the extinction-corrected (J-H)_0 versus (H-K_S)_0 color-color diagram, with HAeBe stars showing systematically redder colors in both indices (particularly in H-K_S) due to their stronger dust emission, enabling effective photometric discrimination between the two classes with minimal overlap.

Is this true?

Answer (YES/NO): NO